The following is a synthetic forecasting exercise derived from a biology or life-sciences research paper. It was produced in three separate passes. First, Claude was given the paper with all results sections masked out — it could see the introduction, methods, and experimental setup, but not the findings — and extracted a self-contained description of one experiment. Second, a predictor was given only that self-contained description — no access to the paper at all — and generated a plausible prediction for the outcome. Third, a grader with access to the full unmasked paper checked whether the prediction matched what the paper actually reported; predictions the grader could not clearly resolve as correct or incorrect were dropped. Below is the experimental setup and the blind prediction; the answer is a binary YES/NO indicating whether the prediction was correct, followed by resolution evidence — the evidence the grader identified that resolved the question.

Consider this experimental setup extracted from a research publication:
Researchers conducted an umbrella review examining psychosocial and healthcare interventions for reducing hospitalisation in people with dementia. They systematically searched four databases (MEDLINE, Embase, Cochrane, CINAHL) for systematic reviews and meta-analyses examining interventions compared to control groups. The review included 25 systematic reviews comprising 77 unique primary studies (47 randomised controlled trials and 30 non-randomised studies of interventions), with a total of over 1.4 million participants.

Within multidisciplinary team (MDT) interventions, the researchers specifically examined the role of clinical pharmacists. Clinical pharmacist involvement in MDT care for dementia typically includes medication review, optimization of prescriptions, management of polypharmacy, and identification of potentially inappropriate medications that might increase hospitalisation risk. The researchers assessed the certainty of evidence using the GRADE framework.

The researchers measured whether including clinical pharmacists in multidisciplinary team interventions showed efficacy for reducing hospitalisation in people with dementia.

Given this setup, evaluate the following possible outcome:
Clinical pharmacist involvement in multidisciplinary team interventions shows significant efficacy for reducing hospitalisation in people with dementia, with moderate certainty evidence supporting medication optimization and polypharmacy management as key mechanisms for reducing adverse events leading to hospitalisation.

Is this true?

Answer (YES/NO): NO